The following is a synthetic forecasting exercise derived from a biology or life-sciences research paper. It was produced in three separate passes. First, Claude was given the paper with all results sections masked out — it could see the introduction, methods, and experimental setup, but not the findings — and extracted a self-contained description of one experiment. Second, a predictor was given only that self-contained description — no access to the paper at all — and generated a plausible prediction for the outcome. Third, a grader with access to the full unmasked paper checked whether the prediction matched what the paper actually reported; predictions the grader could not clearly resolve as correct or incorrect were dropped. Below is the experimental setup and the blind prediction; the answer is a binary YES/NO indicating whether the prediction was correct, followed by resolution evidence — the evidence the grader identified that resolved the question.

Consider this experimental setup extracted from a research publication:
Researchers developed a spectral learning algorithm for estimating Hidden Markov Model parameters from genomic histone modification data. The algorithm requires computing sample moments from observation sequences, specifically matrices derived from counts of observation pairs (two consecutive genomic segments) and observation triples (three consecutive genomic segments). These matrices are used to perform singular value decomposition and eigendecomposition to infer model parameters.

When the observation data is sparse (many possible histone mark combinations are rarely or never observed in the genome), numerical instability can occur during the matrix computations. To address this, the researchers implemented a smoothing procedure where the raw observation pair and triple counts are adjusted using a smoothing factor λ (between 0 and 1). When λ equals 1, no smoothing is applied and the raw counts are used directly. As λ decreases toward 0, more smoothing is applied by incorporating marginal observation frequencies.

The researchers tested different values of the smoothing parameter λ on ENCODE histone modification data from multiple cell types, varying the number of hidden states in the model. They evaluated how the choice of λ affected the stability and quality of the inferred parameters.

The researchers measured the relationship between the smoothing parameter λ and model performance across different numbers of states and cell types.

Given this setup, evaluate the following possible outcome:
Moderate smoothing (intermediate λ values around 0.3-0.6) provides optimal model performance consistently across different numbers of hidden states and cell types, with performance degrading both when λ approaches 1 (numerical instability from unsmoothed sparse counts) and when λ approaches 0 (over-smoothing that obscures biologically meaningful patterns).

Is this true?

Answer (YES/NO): NO